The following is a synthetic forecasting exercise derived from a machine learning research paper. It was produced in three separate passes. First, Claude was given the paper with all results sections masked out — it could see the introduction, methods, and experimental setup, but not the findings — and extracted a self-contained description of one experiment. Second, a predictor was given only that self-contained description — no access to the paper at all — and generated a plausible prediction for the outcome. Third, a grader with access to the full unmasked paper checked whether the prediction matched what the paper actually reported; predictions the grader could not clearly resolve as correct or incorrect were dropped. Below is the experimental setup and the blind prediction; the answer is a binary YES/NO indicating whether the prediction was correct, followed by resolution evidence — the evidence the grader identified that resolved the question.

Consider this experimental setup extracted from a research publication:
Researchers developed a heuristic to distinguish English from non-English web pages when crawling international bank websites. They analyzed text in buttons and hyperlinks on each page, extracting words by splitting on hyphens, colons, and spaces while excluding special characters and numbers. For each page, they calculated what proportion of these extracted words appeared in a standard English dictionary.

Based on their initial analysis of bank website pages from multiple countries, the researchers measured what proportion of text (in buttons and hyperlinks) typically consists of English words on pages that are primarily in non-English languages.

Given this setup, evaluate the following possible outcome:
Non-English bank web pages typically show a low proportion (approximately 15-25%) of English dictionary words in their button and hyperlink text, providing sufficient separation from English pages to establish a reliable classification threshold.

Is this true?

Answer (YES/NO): YES